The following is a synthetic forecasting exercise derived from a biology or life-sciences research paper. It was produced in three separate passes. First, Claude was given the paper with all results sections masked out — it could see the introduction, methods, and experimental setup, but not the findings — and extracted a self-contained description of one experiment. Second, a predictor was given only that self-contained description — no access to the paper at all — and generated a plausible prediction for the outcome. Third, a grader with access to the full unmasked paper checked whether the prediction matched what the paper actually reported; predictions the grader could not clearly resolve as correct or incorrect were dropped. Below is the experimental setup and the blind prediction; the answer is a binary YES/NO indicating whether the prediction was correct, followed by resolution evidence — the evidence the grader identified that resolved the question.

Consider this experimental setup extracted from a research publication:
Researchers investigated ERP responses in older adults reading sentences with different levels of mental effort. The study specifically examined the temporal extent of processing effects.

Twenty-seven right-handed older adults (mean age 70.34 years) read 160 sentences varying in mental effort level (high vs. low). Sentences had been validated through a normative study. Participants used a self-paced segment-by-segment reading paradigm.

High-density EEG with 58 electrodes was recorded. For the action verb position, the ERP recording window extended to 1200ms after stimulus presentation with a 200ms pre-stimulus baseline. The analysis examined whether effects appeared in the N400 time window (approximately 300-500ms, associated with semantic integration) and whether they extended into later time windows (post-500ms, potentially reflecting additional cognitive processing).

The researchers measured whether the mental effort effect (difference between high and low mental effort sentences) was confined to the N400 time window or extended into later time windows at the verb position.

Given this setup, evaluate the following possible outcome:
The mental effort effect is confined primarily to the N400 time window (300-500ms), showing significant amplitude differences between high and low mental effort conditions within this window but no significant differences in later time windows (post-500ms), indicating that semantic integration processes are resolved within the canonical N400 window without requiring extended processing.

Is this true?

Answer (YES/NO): NO